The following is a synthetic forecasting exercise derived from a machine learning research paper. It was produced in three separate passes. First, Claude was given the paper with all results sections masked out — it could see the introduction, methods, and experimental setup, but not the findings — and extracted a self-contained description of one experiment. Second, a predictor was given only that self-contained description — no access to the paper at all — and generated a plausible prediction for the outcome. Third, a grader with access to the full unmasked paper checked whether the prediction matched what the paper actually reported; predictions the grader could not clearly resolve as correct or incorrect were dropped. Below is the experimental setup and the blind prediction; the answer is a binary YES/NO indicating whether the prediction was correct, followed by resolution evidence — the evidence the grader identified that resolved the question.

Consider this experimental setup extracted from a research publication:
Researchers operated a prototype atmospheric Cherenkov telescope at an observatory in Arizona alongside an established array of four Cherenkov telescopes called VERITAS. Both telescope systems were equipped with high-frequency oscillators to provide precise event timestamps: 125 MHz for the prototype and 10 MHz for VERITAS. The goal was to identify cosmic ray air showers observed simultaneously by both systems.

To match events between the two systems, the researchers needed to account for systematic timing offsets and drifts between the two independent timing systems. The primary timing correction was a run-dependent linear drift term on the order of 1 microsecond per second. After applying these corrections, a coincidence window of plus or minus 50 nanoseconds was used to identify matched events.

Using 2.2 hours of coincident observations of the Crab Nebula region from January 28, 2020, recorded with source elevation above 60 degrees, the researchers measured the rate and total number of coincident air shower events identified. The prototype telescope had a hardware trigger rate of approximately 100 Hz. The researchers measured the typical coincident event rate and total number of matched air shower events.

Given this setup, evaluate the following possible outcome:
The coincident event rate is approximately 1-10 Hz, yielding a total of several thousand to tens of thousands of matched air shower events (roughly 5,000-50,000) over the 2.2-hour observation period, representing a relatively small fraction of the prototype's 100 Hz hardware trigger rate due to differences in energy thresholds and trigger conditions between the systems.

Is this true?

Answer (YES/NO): YES